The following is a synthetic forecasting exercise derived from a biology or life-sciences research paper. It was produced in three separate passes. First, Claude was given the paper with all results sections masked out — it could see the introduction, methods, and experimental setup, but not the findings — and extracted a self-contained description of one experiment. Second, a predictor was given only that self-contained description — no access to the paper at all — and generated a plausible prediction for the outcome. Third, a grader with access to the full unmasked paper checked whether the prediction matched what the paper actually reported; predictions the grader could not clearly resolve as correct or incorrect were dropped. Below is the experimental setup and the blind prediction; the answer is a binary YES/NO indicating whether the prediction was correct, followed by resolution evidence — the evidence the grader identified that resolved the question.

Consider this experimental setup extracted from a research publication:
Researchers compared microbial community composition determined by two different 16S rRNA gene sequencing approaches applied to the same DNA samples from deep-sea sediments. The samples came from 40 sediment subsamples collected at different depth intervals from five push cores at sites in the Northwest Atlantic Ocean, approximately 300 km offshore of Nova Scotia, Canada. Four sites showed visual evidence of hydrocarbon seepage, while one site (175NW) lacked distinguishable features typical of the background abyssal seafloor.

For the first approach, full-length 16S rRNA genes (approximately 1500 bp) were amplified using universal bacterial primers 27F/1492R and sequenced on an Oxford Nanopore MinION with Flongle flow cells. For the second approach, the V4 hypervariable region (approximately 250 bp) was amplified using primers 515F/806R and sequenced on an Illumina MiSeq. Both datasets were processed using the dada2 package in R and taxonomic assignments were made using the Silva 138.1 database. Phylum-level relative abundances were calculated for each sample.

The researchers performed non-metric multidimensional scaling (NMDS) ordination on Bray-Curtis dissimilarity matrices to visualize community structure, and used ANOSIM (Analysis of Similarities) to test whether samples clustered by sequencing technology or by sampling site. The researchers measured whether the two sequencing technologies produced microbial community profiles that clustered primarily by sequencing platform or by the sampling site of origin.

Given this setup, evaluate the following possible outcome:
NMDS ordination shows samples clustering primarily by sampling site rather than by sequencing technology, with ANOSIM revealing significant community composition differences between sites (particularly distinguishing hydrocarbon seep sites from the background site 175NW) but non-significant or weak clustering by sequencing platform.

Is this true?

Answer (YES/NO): NO